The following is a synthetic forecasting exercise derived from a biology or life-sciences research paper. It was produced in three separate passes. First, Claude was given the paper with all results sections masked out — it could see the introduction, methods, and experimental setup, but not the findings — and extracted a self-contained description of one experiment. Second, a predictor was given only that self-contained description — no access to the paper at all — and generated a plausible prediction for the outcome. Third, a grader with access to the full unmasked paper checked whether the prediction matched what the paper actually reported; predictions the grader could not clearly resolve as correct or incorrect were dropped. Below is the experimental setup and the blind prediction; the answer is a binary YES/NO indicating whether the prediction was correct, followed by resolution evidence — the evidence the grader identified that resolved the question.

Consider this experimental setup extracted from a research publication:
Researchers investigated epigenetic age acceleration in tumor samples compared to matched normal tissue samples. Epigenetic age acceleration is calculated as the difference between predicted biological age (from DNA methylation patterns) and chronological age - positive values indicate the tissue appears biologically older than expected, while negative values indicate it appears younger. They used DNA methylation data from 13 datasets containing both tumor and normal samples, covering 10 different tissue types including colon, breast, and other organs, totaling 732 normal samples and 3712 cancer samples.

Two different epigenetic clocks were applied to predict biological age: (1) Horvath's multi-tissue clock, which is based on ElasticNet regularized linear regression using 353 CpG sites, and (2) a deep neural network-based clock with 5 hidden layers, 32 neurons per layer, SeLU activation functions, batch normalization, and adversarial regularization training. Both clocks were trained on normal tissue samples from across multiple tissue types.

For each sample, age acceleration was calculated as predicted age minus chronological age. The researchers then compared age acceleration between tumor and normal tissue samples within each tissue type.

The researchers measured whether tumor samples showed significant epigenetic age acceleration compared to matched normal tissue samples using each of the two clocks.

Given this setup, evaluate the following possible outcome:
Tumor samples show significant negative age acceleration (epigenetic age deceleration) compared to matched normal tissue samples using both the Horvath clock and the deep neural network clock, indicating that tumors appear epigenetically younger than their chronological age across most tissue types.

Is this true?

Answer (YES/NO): NO